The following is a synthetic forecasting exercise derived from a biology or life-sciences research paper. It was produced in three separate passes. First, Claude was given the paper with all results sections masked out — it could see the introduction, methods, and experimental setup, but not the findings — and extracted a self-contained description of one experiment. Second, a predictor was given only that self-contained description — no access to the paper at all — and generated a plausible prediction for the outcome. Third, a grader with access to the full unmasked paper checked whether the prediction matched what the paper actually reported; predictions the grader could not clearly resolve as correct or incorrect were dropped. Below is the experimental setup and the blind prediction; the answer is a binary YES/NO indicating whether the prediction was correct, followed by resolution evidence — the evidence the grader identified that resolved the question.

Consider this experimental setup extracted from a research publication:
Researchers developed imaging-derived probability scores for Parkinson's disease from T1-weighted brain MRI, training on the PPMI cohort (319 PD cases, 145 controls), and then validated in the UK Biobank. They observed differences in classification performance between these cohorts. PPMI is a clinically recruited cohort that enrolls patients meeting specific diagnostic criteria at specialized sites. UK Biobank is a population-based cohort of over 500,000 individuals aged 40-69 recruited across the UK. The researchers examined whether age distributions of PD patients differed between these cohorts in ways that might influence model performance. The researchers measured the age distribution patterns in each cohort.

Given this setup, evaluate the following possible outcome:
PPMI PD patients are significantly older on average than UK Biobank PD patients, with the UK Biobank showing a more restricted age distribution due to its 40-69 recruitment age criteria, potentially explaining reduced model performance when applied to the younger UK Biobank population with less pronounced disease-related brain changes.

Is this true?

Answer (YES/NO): NO